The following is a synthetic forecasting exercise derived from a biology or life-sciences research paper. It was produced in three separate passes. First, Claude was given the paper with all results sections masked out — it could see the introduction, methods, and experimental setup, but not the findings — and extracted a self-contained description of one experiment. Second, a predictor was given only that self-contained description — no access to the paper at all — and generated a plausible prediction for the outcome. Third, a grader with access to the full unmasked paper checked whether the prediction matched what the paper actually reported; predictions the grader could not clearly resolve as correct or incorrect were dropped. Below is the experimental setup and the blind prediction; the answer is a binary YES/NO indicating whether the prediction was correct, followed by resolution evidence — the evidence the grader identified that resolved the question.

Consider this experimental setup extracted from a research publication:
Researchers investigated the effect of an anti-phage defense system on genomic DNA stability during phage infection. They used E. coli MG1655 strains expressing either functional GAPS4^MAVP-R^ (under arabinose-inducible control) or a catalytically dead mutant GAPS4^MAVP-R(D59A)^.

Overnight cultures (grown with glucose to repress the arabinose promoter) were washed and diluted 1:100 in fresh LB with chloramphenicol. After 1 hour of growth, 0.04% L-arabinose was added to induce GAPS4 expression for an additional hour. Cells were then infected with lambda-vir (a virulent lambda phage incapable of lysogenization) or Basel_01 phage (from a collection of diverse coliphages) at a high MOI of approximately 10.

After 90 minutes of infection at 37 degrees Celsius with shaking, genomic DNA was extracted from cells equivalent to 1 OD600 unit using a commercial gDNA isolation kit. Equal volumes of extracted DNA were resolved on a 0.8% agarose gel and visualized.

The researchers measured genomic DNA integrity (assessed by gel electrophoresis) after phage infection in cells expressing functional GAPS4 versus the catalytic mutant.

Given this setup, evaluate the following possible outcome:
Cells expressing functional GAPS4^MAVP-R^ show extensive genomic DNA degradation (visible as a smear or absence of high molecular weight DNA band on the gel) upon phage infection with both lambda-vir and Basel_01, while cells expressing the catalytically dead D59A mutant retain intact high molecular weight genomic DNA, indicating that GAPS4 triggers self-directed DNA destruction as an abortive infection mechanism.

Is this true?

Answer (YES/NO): YES